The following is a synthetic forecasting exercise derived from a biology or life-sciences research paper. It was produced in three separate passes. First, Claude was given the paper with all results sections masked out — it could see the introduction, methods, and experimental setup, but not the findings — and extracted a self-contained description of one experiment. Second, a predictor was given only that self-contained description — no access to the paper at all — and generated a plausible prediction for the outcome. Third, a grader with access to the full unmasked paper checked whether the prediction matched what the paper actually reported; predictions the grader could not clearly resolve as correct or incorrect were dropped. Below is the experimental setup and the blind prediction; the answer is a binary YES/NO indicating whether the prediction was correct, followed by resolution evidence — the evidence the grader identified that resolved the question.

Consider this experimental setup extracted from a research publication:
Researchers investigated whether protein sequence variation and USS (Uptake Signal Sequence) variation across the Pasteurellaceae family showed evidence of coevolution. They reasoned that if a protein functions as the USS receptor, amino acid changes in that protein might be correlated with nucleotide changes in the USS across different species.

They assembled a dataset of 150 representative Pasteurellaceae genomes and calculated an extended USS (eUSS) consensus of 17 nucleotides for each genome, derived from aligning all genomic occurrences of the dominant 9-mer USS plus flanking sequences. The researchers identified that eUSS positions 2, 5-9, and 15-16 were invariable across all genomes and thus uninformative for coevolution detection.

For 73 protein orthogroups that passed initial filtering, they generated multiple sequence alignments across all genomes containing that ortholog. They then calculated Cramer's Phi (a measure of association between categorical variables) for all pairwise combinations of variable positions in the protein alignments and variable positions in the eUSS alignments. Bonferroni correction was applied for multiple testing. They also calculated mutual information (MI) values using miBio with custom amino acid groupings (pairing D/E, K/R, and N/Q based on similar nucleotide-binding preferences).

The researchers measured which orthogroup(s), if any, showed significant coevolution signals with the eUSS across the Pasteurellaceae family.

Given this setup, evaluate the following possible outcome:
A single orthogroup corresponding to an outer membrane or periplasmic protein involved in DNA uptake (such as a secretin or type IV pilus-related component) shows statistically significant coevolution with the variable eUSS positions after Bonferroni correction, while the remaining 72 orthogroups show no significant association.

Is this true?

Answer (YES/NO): NO